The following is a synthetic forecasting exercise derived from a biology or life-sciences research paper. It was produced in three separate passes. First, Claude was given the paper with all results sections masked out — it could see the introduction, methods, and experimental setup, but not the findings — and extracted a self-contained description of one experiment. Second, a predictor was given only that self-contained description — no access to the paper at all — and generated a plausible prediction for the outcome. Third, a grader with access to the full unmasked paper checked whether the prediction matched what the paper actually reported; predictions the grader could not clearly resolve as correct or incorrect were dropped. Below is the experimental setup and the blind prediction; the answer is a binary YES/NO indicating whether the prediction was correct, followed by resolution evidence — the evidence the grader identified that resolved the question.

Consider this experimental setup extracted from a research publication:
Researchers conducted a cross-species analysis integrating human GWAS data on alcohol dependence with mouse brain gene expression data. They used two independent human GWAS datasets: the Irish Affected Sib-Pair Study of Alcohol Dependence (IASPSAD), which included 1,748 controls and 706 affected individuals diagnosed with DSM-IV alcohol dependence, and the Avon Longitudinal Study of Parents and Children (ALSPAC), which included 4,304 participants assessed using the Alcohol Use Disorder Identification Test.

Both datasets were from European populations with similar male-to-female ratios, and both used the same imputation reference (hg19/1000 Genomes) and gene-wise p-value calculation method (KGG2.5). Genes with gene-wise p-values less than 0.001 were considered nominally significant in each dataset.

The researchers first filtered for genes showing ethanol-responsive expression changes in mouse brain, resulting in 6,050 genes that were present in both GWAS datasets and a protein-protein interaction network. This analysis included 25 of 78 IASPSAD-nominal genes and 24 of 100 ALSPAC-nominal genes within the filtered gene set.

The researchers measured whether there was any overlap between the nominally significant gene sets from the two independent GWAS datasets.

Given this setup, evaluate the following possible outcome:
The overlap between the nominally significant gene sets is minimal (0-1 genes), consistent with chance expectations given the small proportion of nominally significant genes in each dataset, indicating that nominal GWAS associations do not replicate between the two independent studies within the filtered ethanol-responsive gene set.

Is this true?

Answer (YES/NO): YES